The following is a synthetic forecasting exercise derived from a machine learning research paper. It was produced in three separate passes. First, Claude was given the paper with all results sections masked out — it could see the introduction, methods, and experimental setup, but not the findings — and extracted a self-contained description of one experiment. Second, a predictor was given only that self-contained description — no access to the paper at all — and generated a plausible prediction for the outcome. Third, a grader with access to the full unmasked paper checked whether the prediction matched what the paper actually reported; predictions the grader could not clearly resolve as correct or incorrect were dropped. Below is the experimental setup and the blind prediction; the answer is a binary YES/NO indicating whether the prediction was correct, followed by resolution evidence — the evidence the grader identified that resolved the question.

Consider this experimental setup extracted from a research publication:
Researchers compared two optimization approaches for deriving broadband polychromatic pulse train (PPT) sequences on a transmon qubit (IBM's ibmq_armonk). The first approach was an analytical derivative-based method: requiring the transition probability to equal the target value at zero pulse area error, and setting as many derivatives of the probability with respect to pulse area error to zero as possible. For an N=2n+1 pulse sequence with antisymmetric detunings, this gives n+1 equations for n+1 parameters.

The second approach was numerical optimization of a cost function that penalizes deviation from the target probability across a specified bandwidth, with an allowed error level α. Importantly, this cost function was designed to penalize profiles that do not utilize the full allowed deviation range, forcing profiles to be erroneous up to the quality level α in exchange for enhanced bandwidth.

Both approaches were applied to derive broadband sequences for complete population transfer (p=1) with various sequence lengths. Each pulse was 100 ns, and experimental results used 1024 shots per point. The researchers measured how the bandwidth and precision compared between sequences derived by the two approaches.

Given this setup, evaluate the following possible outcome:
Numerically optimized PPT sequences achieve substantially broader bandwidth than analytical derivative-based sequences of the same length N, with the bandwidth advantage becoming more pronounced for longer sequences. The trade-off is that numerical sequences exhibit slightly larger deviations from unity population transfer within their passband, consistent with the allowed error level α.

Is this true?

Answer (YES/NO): NO